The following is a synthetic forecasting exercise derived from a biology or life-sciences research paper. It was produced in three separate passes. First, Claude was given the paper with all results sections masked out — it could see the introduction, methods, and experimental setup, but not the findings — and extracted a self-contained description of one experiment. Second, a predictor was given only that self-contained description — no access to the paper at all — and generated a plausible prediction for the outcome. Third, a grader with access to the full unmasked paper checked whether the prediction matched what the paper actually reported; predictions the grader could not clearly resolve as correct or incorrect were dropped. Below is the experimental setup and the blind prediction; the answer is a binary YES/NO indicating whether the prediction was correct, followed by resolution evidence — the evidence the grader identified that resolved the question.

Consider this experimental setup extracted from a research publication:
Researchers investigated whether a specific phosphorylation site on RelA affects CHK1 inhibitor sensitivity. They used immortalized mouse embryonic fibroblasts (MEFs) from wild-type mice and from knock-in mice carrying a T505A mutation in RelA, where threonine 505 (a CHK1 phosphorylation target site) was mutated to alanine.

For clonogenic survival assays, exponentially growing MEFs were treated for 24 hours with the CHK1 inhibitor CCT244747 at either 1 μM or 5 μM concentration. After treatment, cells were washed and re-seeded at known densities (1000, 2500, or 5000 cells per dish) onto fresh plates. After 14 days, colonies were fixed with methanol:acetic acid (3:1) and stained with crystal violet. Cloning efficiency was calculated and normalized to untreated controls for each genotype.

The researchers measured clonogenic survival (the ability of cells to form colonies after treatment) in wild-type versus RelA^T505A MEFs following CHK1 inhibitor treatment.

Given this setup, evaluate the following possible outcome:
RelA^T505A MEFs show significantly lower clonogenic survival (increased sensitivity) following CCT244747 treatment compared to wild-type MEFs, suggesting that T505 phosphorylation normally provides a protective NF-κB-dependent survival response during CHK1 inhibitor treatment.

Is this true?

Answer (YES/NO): NO